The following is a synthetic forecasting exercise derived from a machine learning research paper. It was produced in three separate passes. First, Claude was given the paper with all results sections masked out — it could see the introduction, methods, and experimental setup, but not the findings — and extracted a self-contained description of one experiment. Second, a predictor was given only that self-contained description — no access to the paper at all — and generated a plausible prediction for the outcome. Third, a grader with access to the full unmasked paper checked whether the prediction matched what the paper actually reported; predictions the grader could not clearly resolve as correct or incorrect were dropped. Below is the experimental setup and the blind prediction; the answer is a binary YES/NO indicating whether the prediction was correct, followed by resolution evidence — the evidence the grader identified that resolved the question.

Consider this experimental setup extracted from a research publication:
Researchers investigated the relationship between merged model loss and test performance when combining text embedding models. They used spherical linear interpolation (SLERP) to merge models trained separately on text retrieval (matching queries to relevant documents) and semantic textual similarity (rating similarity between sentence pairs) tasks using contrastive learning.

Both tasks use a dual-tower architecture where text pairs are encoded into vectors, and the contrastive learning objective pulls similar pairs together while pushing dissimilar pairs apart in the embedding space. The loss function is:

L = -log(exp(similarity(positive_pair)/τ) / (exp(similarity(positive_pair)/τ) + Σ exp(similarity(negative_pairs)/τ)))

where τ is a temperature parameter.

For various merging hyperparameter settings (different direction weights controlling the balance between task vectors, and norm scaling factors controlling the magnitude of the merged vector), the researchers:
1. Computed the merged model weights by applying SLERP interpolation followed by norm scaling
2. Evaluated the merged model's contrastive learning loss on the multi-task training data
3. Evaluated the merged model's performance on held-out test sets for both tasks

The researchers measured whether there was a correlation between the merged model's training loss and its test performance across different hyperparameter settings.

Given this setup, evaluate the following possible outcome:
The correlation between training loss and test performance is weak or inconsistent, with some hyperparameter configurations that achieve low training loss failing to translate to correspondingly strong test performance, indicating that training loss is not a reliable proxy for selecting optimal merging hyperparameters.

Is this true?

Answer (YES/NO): NO